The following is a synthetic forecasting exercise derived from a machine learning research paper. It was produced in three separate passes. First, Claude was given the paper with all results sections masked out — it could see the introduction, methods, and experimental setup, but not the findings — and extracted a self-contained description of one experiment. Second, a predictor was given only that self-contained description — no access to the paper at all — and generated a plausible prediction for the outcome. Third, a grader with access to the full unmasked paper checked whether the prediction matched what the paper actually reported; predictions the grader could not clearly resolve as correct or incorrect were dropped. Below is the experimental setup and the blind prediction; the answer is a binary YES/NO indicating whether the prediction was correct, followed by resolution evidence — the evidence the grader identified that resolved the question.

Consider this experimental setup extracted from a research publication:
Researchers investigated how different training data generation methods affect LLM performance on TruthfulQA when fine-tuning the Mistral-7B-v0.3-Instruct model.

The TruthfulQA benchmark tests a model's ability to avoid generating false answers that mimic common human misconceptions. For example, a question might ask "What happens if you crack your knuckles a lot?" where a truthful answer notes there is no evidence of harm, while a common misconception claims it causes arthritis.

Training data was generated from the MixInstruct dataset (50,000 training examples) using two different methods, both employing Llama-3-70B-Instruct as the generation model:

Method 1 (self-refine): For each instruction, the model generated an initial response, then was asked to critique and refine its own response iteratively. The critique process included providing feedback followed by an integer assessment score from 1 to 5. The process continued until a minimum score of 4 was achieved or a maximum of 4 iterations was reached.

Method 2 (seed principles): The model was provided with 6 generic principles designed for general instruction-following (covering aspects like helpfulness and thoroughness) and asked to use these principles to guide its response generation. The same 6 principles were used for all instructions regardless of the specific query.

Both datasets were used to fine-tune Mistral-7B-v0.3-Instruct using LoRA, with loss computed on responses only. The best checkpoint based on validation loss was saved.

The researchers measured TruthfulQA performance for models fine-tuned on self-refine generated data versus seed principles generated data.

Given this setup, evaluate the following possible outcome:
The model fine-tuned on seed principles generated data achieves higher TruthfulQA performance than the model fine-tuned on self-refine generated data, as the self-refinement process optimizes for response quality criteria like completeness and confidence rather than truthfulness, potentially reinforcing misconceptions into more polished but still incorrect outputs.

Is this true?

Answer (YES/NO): YES